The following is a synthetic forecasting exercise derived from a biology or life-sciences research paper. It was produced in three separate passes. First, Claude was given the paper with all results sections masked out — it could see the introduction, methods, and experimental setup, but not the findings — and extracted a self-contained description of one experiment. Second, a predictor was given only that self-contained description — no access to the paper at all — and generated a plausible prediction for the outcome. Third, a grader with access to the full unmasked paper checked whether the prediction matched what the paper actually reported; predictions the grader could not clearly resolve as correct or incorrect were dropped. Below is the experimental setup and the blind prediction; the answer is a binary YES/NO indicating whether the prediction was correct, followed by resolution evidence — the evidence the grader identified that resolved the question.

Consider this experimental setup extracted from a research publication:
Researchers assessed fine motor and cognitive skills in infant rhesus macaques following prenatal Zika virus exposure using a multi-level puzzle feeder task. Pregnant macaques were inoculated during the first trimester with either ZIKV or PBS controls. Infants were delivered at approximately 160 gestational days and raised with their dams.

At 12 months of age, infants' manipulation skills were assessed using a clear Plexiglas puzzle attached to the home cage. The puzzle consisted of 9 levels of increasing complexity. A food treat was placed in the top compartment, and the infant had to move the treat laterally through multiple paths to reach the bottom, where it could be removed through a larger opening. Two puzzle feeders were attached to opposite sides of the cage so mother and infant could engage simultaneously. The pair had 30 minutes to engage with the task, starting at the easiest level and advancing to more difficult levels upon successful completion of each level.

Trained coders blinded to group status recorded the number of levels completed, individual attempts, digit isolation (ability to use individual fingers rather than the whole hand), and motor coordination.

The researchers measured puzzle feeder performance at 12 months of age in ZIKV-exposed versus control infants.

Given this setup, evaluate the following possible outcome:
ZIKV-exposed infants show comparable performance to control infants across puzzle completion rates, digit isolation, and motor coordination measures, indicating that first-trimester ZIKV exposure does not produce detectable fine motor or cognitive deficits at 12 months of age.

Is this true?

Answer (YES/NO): YES